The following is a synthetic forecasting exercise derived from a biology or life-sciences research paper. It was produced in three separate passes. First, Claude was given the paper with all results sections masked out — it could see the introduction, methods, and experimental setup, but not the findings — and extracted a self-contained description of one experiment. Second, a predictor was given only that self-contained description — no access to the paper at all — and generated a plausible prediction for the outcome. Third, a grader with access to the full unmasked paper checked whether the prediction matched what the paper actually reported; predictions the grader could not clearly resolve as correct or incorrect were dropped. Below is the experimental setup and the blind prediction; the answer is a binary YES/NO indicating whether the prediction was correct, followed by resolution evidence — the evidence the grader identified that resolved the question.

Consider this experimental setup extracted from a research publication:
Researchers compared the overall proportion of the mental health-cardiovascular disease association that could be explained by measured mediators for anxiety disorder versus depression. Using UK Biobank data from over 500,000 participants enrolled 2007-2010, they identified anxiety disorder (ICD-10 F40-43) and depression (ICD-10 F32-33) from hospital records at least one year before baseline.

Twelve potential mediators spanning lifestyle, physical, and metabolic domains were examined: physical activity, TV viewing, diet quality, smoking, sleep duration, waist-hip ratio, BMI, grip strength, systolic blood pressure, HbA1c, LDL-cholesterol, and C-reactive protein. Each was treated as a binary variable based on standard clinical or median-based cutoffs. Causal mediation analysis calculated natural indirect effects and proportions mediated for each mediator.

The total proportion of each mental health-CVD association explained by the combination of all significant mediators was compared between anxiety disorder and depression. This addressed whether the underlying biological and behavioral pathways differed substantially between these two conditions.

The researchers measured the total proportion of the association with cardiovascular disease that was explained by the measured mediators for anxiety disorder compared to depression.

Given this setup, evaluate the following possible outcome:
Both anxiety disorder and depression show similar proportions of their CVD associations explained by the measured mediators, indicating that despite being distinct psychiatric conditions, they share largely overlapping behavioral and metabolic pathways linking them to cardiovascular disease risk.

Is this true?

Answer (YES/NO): NO